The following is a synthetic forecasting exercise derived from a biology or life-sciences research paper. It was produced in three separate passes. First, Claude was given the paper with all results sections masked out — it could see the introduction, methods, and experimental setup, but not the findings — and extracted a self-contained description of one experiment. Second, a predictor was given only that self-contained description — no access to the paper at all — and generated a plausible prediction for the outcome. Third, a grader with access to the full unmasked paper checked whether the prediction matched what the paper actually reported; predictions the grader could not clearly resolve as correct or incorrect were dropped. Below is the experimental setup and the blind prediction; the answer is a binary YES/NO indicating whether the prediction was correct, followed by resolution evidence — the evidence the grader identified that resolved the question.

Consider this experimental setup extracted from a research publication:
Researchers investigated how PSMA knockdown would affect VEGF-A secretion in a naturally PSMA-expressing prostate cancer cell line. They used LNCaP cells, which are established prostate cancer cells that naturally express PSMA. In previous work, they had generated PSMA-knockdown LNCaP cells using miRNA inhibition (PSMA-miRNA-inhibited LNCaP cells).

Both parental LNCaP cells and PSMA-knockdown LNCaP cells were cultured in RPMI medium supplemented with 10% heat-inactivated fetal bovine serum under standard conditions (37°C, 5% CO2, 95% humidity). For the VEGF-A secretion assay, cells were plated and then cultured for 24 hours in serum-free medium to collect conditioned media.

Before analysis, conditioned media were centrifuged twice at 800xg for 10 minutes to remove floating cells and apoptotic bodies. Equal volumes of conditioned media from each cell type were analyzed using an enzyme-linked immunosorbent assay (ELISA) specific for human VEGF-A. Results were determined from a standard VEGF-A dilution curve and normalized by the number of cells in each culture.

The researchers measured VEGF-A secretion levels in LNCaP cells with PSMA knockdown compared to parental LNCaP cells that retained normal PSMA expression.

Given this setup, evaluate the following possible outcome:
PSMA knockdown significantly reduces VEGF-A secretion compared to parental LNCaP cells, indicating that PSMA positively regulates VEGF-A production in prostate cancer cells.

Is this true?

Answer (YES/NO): YES